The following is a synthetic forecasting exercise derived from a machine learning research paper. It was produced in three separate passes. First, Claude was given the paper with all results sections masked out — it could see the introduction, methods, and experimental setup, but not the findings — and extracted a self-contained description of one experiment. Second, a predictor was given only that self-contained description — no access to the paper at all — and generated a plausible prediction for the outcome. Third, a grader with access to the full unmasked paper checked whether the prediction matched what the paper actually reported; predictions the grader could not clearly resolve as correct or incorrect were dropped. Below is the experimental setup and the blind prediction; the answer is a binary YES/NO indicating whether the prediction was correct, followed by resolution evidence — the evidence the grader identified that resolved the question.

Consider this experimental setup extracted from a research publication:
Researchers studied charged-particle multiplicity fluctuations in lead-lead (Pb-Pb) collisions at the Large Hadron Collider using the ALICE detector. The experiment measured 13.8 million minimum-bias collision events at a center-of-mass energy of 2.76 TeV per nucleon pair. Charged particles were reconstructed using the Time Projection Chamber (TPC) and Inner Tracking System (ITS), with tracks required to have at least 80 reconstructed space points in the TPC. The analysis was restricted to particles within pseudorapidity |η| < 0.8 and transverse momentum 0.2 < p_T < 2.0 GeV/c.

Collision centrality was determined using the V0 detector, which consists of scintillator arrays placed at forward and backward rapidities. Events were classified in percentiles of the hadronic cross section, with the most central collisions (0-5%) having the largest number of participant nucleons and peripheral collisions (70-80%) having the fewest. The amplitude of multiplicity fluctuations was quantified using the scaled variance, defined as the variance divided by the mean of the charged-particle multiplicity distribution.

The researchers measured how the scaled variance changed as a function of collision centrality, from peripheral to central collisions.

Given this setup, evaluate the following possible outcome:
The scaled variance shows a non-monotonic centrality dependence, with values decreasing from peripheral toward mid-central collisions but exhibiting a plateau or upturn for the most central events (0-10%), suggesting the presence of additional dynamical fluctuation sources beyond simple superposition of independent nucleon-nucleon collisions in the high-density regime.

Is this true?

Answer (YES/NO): NO